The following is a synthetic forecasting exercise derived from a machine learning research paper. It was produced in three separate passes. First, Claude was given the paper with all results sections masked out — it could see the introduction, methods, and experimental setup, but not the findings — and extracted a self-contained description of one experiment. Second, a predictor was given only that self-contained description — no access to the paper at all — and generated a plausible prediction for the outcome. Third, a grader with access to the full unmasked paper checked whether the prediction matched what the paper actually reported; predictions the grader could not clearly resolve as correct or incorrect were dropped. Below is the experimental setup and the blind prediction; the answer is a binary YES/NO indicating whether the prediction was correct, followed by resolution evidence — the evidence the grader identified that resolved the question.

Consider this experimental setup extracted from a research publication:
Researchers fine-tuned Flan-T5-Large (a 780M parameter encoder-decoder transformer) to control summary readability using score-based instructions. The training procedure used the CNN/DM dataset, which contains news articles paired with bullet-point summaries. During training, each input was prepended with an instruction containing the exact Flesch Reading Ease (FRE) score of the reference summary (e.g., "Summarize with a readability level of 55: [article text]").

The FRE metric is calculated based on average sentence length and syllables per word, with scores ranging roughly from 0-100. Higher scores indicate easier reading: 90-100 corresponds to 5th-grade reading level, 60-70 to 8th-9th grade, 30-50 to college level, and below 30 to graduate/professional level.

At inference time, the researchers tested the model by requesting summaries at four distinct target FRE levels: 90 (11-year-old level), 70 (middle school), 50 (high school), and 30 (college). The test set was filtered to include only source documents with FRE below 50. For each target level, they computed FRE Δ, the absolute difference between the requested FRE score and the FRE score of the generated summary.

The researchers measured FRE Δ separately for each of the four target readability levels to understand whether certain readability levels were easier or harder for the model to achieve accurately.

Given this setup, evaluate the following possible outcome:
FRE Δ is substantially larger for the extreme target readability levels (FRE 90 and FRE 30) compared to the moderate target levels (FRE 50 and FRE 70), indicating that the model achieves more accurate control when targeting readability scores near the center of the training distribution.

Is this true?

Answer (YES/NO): NO